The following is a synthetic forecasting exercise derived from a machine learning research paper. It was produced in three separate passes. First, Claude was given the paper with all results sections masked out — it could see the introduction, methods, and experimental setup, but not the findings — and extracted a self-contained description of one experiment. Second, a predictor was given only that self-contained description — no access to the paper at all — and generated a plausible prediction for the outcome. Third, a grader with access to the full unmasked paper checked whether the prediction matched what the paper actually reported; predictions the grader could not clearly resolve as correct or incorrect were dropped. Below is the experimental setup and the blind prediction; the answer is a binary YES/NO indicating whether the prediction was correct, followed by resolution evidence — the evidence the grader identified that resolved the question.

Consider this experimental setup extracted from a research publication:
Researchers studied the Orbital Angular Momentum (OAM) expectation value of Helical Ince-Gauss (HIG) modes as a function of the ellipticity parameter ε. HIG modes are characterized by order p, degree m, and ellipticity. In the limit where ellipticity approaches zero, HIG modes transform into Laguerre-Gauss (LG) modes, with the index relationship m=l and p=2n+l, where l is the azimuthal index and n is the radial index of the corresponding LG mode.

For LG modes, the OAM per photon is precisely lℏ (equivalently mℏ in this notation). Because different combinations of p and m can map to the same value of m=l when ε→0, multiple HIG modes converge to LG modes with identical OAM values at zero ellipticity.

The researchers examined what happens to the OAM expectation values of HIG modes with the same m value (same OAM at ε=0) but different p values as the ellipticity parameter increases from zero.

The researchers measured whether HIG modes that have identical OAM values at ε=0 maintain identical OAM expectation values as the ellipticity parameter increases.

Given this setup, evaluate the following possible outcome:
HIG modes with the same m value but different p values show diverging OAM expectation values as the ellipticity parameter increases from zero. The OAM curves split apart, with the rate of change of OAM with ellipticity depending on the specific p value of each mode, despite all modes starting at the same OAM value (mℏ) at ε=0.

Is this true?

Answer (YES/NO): YES